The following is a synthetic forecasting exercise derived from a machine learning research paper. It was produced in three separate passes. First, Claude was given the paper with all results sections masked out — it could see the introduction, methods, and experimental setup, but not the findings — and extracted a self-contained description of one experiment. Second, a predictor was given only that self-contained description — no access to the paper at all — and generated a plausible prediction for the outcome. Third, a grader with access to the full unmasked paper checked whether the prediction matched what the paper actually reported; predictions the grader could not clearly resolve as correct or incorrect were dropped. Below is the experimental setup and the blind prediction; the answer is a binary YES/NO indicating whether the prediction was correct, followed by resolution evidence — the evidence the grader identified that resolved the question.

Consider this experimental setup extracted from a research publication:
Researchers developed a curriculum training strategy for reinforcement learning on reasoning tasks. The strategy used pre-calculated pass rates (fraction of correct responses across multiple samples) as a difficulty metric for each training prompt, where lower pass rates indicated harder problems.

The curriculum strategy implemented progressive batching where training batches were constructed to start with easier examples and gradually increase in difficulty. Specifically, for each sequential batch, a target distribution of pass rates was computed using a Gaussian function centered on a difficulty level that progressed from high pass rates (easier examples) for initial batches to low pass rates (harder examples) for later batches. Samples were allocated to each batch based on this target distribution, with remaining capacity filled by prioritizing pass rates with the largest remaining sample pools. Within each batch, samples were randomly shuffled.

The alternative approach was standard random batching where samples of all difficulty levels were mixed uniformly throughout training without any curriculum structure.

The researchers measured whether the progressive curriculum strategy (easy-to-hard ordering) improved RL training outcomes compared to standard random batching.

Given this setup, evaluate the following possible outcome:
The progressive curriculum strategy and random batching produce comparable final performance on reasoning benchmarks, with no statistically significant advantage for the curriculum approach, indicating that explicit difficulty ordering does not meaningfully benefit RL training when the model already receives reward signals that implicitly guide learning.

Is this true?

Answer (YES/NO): NO